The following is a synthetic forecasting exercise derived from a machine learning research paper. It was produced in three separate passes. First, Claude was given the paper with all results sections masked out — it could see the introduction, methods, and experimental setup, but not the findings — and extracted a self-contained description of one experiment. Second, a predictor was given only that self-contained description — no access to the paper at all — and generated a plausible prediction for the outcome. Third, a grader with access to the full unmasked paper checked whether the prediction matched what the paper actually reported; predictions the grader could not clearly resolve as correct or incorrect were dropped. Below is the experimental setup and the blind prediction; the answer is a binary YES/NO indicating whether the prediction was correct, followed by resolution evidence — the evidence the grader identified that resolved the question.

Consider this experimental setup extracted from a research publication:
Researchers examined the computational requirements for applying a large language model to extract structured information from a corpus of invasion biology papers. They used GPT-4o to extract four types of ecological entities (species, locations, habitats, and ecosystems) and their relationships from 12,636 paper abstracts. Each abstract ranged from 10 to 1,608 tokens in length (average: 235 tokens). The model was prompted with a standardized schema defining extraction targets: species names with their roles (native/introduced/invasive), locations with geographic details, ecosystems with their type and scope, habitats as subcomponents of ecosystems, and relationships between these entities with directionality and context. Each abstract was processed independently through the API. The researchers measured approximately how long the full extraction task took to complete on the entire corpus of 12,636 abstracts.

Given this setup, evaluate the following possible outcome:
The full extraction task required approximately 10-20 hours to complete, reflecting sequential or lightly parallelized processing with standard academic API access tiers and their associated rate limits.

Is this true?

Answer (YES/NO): NO